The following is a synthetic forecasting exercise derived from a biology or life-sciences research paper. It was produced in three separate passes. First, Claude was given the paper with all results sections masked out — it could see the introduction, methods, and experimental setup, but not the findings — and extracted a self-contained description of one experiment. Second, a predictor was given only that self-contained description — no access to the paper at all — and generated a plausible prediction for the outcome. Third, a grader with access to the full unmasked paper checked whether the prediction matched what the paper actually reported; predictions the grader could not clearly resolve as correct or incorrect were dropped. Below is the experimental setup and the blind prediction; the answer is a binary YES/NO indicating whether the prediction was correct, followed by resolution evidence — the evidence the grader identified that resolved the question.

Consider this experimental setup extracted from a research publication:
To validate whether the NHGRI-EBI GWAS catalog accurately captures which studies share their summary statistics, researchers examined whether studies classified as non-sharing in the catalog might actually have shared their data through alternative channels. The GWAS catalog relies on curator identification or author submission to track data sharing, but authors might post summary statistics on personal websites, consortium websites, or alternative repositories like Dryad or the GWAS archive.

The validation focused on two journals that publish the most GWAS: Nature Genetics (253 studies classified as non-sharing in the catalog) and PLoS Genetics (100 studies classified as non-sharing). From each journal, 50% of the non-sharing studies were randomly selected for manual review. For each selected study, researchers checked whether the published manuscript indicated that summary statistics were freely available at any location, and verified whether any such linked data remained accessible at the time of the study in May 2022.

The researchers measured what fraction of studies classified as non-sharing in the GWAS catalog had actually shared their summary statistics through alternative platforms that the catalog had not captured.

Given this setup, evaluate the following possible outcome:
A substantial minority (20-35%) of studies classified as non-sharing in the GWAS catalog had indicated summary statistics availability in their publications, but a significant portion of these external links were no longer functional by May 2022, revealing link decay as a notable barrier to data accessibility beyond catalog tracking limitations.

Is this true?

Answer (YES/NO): NO